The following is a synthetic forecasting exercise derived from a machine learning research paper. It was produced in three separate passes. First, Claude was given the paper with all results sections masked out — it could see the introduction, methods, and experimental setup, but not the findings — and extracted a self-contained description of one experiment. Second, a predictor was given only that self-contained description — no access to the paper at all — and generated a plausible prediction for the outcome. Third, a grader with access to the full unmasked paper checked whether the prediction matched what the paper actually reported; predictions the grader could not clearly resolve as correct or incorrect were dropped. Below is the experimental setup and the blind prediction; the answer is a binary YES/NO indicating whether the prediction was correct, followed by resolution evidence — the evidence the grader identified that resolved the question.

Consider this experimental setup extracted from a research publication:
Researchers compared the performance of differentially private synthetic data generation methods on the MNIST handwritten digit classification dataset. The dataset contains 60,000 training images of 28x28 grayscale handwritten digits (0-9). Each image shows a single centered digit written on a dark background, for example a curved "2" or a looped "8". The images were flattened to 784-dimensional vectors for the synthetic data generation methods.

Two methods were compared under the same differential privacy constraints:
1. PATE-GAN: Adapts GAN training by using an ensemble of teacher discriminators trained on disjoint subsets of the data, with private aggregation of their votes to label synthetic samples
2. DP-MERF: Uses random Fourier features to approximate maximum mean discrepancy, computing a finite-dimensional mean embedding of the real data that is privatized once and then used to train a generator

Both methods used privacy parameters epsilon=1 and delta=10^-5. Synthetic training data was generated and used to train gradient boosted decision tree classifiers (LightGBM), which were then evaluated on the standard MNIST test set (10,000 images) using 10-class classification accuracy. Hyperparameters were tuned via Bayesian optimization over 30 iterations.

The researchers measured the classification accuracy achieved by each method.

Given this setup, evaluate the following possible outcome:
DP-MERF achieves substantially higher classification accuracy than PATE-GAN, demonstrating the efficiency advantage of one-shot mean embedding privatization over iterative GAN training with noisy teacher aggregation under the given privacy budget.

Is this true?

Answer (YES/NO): YES